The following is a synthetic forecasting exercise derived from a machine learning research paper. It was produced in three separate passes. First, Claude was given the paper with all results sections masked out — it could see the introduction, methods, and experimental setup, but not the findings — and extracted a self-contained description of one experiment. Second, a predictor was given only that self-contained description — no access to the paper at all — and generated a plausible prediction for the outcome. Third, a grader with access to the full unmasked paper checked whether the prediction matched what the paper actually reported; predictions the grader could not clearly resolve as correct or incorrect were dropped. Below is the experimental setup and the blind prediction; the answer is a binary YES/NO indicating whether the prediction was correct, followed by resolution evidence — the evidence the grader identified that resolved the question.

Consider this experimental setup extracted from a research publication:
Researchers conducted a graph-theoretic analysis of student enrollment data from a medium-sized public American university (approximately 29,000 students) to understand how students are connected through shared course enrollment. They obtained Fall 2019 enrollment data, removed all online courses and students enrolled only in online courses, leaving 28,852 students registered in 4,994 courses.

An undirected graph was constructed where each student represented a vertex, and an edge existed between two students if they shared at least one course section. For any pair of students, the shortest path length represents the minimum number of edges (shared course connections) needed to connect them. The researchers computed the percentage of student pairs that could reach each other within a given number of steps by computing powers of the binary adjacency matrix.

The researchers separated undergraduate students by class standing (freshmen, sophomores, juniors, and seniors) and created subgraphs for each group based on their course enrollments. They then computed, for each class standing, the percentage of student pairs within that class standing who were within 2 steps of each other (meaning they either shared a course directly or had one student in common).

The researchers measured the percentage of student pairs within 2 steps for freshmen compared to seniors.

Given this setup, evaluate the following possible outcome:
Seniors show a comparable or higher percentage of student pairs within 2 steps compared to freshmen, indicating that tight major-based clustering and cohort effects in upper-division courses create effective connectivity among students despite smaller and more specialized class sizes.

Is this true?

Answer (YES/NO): NO